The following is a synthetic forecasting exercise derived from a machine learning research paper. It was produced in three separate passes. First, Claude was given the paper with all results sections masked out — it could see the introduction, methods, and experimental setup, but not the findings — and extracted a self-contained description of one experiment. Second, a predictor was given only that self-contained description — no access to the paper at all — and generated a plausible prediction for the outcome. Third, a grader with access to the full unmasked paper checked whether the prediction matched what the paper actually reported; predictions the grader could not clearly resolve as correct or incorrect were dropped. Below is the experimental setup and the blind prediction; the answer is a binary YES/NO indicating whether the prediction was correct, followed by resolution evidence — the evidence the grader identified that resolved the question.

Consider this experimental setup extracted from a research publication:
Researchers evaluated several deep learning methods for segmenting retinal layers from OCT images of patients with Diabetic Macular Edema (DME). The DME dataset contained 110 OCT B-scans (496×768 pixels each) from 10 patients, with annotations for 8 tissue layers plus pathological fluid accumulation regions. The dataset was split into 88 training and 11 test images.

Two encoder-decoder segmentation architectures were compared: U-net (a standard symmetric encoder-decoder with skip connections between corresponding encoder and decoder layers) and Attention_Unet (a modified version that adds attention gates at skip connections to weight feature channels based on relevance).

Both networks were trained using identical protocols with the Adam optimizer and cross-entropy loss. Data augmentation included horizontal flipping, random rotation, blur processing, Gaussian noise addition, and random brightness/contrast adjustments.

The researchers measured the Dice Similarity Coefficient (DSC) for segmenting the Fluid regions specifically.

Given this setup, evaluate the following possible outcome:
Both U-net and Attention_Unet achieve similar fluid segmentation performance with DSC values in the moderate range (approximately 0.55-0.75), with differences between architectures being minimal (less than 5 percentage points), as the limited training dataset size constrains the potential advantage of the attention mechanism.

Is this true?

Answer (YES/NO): YES